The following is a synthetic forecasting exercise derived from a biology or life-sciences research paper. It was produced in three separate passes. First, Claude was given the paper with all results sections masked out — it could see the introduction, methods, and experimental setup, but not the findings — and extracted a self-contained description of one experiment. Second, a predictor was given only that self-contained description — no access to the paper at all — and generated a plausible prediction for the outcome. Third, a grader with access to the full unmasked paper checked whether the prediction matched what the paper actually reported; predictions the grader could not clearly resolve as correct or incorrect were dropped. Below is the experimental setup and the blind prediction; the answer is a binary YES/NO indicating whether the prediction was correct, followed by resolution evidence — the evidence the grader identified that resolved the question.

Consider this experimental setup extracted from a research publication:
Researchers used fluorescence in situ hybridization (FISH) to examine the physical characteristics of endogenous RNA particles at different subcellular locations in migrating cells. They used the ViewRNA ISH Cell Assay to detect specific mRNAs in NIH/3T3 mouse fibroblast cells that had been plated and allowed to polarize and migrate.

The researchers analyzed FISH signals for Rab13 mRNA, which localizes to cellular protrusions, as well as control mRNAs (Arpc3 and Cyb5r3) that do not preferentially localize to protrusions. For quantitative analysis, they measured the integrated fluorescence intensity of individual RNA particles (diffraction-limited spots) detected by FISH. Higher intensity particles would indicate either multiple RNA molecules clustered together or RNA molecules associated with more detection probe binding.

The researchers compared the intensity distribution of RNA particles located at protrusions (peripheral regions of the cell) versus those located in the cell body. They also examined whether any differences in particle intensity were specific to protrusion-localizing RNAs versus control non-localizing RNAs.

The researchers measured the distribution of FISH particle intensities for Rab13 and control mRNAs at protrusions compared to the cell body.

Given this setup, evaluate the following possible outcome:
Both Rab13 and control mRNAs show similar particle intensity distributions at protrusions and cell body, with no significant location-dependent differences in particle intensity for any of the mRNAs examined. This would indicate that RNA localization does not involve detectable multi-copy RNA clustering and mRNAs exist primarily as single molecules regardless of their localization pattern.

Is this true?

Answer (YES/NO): NO